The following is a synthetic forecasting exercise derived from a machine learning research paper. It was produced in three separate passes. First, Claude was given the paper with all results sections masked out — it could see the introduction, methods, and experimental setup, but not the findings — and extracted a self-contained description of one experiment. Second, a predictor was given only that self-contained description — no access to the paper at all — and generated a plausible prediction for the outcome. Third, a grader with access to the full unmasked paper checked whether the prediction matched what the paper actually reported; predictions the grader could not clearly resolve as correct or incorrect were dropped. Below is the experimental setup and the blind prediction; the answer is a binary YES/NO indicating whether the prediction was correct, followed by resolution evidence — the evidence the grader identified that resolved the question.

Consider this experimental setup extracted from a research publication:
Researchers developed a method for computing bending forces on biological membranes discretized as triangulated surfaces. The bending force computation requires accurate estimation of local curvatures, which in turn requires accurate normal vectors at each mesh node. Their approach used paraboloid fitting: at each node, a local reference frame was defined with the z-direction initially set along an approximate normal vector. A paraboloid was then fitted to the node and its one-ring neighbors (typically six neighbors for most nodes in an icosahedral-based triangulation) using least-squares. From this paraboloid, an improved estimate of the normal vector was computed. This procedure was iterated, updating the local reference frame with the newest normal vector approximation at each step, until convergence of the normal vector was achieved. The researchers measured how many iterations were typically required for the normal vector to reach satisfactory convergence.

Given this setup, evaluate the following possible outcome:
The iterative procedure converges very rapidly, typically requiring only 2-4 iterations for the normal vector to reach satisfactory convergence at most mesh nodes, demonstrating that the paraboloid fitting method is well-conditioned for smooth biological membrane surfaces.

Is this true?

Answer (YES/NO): NO